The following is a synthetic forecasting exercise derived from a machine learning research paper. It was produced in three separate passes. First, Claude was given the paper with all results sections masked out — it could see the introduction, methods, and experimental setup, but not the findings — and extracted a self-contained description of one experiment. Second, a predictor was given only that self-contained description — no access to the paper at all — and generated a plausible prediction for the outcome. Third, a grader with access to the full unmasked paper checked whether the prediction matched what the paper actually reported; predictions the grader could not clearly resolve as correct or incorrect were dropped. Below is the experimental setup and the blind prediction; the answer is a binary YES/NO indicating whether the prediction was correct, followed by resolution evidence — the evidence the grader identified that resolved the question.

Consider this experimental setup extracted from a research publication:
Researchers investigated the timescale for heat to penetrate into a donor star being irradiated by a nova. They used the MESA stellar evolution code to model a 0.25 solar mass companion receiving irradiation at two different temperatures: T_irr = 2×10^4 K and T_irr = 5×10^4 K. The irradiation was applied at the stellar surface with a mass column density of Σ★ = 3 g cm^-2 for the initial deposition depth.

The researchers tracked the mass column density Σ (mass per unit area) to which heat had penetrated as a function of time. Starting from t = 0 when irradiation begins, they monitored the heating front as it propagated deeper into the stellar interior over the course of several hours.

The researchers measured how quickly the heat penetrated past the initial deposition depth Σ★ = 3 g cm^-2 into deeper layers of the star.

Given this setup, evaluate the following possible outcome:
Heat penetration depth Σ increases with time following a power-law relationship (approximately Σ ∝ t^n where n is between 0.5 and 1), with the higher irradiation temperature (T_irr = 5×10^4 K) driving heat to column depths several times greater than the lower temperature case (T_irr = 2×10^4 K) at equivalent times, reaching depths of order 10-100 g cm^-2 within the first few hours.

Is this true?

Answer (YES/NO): NO